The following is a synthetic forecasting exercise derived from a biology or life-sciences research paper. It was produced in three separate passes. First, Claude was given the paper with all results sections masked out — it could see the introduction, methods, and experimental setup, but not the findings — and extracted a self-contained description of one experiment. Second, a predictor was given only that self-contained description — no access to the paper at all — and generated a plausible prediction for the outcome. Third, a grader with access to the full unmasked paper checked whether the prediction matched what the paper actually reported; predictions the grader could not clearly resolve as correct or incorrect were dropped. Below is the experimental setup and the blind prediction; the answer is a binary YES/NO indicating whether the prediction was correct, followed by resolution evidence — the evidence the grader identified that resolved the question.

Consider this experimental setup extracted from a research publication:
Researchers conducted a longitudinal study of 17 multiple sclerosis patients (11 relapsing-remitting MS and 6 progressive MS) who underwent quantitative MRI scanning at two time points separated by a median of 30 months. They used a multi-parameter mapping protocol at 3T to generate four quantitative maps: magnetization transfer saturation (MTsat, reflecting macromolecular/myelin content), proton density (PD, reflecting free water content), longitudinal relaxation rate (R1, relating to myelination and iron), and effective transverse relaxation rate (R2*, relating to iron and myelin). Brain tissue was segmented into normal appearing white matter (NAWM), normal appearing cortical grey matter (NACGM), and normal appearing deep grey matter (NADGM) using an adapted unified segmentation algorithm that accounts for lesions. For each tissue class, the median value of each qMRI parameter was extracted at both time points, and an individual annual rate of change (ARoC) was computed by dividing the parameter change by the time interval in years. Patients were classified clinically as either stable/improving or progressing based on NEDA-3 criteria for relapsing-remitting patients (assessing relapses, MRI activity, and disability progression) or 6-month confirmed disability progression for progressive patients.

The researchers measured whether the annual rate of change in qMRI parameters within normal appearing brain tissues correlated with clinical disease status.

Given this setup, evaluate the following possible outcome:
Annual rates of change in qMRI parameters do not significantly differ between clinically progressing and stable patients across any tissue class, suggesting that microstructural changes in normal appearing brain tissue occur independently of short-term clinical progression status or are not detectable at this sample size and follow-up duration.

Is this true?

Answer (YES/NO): NO